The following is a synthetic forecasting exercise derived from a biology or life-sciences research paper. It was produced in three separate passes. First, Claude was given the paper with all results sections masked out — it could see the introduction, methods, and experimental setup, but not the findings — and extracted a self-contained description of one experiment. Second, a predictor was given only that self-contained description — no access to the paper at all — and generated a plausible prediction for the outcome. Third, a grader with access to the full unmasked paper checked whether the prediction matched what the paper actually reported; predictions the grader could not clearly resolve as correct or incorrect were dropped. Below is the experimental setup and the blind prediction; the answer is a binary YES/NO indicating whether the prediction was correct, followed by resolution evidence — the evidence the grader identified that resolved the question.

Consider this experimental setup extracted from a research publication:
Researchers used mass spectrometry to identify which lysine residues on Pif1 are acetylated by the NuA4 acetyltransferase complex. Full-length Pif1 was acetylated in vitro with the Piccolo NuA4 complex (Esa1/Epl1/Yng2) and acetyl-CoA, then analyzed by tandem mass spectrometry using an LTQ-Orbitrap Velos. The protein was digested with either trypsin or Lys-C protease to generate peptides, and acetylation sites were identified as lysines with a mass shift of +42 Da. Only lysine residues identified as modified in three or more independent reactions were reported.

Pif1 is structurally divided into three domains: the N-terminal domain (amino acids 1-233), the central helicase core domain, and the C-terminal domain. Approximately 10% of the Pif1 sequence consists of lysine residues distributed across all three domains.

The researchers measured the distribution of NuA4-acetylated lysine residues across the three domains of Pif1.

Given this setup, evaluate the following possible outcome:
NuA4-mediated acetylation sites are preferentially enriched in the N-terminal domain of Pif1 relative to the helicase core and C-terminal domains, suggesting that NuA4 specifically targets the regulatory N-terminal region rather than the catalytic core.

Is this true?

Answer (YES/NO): NO